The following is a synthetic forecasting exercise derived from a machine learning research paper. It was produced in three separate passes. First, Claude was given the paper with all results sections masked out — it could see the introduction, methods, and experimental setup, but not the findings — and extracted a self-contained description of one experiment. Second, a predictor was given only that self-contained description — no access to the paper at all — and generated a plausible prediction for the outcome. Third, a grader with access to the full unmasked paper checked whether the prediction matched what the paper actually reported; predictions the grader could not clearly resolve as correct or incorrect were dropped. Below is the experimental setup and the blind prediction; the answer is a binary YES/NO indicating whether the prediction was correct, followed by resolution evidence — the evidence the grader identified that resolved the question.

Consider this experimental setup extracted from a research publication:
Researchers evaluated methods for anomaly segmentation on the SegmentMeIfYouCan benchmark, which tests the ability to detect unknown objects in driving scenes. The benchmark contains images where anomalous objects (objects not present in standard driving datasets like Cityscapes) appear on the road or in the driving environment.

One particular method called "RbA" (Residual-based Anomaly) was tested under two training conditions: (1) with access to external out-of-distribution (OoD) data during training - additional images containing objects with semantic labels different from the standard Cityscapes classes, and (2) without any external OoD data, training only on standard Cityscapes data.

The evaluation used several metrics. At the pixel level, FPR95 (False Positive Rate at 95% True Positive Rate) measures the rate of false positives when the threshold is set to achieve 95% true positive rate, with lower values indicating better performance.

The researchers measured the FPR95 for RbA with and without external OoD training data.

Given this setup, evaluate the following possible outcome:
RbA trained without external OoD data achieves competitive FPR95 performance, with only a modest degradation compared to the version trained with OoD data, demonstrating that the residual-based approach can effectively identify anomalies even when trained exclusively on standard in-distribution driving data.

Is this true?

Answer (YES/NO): NO